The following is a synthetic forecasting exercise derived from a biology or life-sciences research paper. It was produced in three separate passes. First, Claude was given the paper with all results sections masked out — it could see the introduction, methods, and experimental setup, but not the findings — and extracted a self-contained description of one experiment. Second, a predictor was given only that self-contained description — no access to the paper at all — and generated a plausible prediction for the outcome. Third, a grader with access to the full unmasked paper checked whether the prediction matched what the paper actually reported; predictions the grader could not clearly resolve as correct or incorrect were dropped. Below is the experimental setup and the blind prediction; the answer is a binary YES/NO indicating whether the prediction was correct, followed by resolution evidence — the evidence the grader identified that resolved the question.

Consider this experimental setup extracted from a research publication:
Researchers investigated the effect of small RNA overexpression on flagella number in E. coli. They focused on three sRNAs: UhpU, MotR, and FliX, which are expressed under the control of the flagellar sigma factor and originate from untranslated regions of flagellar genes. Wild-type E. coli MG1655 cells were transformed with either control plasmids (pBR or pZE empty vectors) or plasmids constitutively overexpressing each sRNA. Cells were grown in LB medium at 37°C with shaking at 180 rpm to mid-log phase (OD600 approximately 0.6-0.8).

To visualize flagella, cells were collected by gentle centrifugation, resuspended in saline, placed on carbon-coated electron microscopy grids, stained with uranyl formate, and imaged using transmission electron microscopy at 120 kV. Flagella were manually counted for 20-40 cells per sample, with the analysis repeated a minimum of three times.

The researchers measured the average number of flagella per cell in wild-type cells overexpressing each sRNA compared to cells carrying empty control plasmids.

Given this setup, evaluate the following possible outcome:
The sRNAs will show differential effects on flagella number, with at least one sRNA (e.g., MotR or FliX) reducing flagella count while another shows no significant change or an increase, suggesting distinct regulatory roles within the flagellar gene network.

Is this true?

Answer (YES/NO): YES